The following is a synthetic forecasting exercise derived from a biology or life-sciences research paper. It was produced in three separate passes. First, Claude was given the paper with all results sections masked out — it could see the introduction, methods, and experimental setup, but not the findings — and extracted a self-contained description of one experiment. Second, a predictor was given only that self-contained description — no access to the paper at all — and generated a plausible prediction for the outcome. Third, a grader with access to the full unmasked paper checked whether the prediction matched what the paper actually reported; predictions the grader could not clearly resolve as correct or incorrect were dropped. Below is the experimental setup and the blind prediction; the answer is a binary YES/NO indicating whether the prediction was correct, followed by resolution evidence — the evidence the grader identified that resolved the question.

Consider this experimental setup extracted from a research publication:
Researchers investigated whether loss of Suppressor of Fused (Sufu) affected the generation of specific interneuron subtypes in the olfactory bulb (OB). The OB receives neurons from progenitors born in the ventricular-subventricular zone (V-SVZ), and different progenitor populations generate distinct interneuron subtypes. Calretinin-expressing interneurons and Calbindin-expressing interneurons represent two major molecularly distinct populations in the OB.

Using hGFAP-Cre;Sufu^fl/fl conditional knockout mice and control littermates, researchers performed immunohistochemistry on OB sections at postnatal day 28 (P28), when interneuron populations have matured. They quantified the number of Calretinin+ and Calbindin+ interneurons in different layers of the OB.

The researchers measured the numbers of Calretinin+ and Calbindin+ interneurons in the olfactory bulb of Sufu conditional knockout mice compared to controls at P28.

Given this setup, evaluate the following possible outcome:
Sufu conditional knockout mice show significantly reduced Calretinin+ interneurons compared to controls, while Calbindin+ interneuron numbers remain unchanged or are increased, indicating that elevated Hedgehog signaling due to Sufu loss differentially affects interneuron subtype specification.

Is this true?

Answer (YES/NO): NO